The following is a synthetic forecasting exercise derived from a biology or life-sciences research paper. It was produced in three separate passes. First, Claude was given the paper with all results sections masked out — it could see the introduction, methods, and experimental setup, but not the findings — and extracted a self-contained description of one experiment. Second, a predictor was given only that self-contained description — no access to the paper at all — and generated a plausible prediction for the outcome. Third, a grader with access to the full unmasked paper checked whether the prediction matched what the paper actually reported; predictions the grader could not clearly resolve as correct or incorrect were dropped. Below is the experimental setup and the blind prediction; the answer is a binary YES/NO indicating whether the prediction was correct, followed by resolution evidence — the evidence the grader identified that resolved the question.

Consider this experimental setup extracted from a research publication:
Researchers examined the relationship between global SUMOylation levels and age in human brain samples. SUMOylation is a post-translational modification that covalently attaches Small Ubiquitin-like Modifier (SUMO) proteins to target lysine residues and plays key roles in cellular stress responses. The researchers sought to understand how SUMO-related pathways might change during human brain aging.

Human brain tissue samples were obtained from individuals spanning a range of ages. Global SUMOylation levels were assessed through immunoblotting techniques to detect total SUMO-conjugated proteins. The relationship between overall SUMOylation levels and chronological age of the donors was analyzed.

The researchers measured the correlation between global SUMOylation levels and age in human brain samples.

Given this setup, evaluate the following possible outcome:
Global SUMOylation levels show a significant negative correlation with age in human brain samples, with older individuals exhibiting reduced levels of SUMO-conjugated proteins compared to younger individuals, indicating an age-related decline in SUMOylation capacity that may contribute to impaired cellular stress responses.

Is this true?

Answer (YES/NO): NO